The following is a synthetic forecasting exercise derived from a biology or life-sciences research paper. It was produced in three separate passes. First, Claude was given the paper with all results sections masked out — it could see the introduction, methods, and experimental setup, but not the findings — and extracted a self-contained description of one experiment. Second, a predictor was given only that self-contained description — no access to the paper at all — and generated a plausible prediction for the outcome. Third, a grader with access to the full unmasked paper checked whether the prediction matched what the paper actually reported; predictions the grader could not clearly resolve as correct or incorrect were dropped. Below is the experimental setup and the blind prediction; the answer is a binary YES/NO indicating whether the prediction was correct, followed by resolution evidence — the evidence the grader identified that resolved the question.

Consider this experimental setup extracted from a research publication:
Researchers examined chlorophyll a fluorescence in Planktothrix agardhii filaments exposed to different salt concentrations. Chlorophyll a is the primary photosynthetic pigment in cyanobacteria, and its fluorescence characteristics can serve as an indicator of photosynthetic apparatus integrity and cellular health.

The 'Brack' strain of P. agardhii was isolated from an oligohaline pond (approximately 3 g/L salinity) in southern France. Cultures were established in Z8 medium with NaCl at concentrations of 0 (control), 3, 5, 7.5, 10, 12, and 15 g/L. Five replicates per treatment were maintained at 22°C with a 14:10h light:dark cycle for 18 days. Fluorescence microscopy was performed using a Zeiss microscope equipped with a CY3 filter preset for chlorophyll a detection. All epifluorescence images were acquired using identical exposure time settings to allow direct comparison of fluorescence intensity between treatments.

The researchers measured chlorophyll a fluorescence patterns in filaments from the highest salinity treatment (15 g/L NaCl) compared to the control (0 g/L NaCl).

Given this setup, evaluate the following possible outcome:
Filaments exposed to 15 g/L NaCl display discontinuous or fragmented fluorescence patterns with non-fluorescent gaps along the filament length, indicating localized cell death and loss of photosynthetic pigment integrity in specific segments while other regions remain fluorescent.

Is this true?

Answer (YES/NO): YES